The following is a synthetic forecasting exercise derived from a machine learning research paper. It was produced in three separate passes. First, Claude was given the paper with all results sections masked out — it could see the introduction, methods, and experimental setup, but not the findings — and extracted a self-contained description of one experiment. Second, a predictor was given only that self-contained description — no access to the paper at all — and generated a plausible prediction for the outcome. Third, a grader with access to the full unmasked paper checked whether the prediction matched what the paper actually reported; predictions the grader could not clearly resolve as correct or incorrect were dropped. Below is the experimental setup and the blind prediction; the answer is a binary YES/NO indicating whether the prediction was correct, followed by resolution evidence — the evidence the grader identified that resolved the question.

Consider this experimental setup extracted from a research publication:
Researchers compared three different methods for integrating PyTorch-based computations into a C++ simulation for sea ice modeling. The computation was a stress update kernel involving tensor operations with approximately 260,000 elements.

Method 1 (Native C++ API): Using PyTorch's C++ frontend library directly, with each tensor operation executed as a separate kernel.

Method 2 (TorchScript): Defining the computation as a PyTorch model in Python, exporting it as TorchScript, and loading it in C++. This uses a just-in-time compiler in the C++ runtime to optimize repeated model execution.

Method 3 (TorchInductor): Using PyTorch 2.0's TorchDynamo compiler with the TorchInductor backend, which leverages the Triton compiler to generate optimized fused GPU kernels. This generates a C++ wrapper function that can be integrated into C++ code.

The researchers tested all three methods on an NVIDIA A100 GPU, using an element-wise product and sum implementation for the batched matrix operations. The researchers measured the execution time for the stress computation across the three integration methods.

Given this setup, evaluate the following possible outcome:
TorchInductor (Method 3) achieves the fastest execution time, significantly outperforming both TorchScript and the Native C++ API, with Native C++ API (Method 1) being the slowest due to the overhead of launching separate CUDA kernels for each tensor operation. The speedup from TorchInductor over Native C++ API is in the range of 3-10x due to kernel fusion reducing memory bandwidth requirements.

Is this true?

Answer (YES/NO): NO